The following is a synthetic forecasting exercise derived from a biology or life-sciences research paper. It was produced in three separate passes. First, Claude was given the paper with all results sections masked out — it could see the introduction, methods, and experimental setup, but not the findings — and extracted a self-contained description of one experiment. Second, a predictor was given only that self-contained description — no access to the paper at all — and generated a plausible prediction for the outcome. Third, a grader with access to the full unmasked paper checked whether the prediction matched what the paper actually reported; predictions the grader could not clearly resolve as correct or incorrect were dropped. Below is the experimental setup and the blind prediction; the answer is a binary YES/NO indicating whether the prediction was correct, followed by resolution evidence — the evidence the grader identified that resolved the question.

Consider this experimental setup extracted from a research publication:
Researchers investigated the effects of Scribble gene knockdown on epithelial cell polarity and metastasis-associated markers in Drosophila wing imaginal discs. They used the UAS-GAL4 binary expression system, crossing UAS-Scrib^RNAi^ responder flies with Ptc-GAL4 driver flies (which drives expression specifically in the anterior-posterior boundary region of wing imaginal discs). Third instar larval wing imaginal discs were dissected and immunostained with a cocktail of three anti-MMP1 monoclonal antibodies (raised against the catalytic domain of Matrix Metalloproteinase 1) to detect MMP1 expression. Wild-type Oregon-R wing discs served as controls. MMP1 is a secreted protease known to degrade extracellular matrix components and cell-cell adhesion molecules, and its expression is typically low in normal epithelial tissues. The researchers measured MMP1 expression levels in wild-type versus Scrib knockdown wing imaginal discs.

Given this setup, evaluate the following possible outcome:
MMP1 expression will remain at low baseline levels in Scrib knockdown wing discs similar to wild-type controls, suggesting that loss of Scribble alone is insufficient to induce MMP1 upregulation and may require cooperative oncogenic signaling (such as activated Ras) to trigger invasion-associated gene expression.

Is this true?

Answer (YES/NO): NO